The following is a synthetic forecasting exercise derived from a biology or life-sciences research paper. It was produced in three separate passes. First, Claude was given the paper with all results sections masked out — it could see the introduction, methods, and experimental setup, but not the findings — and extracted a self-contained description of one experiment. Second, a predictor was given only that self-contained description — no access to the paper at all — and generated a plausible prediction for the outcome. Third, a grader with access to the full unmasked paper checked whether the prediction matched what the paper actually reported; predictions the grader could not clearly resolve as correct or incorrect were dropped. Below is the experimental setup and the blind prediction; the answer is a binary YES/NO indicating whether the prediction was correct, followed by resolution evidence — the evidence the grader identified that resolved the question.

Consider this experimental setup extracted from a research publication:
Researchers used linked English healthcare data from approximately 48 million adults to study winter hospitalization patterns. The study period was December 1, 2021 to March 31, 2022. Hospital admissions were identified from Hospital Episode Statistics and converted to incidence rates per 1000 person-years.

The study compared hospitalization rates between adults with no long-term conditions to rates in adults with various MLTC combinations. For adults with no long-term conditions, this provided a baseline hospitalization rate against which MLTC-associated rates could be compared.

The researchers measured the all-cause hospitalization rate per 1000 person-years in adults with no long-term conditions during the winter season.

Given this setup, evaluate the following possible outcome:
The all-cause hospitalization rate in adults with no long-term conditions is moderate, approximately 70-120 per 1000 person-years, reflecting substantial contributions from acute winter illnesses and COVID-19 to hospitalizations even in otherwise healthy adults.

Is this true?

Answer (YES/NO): YES